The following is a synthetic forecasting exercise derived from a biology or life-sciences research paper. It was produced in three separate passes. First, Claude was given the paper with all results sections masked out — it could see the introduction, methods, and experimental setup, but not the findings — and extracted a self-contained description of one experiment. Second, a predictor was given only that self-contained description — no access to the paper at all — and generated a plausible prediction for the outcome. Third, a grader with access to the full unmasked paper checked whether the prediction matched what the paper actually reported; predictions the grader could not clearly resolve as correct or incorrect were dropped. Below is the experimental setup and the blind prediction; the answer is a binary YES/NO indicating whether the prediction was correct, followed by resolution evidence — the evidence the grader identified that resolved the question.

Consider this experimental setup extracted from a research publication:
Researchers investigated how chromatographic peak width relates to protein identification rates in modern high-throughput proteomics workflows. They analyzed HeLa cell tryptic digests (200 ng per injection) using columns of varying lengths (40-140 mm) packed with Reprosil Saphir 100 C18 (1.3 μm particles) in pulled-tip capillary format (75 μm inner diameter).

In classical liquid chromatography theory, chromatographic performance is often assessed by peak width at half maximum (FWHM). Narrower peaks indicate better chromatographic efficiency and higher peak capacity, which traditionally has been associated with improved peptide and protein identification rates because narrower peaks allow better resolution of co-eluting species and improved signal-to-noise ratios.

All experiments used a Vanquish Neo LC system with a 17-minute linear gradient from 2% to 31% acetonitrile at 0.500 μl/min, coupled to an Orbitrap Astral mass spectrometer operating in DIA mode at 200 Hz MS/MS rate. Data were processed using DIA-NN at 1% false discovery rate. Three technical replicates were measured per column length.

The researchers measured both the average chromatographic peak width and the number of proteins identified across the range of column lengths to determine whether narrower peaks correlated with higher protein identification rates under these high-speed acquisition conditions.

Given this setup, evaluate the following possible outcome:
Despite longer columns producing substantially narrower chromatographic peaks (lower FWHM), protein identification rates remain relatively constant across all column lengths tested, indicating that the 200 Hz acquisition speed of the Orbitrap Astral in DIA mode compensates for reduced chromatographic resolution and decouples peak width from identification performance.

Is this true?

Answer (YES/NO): NO